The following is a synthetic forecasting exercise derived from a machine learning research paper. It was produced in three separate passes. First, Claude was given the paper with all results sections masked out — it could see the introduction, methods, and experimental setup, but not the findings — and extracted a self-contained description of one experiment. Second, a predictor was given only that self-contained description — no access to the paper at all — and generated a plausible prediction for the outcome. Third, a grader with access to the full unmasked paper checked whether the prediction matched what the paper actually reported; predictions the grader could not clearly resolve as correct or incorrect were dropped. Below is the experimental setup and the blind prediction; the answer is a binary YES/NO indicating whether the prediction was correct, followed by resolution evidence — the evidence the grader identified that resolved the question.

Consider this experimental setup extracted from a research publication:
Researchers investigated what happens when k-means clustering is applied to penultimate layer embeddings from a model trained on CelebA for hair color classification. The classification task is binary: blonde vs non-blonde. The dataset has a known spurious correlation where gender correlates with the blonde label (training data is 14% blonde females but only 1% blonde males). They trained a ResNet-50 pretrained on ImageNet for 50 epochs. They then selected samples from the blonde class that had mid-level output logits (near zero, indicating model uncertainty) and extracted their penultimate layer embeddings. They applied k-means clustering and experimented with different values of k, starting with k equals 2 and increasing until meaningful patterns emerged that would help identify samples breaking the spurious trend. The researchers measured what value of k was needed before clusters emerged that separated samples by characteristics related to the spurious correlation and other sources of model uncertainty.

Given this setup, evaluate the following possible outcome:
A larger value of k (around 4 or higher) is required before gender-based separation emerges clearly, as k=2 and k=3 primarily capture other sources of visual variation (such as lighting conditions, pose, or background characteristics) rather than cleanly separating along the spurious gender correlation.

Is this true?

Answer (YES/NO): NO